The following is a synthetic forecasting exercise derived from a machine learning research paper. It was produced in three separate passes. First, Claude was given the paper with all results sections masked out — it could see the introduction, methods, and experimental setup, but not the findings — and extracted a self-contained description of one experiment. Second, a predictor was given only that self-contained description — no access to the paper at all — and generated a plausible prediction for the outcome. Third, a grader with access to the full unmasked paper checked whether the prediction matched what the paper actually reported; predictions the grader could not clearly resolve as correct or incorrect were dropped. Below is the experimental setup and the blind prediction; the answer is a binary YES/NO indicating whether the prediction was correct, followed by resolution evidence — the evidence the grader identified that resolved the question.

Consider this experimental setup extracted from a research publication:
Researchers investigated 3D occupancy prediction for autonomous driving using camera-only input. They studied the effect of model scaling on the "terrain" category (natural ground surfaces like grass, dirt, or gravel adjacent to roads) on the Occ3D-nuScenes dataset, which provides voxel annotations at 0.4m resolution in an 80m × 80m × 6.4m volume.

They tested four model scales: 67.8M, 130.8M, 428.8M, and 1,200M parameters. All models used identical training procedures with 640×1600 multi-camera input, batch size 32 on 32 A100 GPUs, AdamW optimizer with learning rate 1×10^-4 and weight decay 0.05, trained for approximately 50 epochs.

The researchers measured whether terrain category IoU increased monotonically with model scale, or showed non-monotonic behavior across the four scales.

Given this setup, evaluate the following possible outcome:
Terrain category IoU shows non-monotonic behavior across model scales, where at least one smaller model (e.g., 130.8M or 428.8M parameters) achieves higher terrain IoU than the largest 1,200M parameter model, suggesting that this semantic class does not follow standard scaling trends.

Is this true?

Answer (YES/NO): YES